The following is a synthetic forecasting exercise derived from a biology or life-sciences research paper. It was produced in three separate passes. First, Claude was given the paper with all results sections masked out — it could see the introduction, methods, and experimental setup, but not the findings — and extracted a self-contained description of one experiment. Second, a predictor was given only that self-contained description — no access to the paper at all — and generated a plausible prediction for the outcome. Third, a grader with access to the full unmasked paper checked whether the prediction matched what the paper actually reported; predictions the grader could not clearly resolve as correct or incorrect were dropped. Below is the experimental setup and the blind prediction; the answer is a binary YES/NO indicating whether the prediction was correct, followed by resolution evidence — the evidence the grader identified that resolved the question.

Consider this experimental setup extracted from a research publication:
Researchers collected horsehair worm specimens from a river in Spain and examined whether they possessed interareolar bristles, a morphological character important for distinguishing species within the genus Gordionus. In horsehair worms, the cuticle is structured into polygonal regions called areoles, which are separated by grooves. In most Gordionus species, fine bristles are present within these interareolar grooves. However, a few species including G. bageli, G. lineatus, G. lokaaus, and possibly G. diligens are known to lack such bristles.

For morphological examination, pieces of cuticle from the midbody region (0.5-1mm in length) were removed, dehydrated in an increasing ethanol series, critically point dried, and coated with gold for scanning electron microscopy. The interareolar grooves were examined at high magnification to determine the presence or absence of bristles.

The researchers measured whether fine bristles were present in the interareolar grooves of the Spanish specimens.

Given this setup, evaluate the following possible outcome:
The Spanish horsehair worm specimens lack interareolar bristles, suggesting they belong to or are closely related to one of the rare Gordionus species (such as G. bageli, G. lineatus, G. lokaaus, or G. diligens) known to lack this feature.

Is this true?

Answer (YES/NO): YES